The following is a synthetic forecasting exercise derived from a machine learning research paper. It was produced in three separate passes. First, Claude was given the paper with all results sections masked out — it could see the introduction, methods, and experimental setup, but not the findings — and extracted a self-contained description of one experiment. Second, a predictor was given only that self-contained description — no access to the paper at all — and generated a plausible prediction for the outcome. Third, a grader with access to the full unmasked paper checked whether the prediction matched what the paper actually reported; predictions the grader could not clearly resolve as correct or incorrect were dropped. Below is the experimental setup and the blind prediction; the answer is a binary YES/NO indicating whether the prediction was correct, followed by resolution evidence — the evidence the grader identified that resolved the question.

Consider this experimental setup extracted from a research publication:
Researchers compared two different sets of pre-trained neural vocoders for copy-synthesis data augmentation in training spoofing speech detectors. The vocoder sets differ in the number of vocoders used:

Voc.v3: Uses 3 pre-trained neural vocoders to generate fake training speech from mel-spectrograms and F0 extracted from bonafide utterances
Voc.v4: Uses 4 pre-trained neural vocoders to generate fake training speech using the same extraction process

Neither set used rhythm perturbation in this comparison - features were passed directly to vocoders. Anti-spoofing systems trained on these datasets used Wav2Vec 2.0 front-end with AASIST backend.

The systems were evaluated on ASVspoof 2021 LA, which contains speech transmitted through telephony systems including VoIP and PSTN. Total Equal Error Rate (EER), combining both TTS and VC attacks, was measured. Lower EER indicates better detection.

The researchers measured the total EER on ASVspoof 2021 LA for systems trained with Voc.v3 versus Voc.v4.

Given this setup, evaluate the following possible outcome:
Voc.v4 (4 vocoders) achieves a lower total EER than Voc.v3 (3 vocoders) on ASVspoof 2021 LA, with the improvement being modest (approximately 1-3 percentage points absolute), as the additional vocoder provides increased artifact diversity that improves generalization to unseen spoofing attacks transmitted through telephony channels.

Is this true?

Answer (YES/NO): NO